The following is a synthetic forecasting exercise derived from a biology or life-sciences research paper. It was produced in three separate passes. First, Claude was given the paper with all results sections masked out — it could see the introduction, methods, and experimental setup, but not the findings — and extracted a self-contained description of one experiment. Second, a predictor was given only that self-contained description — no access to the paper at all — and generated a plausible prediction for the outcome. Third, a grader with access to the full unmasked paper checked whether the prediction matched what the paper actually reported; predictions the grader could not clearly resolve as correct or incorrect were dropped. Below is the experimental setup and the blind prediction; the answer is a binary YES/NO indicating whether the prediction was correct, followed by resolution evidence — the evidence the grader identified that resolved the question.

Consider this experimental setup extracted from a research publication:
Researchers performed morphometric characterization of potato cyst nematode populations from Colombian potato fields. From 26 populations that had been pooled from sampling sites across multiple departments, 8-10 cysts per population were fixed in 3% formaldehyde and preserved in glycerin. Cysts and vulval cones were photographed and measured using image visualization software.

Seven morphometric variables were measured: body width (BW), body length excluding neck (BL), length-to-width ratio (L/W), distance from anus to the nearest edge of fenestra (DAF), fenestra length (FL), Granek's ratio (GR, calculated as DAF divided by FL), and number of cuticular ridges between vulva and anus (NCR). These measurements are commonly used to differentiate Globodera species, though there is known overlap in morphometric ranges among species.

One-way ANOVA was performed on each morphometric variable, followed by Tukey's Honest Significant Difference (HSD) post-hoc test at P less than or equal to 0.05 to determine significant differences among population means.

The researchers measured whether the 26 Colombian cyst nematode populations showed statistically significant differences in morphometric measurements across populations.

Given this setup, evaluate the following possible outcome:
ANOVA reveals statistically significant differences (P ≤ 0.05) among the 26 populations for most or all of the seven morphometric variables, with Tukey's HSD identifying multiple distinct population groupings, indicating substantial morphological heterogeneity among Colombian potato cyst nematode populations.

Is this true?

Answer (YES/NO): YES